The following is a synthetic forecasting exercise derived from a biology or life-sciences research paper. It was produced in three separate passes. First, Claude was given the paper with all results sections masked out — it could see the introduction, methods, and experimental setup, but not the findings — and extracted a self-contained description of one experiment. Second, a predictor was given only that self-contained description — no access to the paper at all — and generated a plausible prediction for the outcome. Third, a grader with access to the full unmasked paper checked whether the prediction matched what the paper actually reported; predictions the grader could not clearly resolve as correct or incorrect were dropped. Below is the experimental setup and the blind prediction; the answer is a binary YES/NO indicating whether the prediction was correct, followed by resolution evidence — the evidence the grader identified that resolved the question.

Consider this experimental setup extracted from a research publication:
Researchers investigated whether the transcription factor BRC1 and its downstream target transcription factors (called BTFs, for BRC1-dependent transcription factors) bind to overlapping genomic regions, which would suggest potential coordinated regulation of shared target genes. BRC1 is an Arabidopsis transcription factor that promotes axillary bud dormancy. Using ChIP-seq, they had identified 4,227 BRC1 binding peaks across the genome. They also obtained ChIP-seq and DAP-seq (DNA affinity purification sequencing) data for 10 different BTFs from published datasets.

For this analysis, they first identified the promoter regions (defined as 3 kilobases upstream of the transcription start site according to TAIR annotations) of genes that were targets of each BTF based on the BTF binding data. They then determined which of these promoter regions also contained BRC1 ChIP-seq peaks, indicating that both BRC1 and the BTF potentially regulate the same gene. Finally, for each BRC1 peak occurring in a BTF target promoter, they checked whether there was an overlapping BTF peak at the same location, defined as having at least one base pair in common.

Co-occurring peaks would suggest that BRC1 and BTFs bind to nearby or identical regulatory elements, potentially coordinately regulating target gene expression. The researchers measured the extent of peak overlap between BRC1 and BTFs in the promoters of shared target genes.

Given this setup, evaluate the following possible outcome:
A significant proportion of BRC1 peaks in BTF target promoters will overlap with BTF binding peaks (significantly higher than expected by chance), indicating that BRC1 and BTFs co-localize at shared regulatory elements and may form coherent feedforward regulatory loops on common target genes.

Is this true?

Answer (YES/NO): YES